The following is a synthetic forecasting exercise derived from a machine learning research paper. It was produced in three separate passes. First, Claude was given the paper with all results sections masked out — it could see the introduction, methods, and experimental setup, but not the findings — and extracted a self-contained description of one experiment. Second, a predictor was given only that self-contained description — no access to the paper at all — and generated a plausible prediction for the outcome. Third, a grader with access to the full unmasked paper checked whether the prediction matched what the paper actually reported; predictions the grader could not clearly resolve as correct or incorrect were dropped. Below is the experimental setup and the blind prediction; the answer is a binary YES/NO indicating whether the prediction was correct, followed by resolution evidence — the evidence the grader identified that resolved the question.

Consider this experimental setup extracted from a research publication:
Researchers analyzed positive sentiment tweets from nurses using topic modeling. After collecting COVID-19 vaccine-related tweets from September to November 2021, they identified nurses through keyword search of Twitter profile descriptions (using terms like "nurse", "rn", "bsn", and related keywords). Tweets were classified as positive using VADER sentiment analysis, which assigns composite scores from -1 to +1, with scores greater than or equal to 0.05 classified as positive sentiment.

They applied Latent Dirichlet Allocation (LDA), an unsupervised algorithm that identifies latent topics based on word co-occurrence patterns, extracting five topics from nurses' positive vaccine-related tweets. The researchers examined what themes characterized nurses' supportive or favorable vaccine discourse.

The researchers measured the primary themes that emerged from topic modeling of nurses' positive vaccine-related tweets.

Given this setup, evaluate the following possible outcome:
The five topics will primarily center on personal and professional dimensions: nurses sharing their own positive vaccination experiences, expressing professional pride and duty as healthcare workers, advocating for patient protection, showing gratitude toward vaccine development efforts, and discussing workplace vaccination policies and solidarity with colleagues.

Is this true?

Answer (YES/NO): NO